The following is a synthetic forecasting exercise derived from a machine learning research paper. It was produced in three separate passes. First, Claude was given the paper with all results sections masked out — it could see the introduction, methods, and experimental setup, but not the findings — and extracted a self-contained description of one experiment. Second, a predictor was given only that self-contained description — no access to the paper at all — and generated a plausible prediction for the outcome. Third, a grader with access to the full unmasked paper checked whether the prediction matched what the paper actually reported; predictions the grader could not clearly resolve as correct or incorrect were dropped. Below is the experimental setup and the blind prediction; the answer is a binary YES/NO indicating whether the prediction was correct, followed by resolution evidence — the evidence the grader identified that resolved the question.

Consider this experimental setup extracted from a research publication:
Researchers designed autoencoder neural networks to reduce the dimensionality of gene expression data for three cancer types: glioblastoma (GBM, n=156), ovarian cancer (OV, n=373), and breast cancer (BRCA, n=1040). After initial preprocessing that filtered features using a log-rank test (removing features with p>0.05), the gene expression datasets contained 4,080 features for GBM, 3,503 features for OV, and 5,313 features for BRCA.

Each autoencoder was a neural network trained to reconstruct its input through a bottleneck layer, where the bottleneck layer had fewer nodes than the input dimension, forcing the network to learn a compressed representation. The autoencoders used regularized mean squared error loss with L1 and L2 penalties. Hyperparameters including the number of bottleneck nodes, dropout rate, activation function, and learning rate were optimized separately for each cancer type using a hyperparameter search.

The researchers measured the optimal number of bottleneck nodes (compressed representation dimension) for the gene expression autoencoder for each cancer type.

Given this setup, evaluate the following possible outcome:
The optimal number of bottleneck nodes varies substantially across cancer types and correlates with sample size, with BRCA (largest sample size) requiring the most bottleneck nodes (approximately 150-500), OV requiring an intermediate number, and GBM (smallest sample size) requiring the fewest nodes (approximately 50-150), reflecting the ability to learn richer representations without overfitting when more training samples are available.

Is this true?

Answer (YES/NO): NO